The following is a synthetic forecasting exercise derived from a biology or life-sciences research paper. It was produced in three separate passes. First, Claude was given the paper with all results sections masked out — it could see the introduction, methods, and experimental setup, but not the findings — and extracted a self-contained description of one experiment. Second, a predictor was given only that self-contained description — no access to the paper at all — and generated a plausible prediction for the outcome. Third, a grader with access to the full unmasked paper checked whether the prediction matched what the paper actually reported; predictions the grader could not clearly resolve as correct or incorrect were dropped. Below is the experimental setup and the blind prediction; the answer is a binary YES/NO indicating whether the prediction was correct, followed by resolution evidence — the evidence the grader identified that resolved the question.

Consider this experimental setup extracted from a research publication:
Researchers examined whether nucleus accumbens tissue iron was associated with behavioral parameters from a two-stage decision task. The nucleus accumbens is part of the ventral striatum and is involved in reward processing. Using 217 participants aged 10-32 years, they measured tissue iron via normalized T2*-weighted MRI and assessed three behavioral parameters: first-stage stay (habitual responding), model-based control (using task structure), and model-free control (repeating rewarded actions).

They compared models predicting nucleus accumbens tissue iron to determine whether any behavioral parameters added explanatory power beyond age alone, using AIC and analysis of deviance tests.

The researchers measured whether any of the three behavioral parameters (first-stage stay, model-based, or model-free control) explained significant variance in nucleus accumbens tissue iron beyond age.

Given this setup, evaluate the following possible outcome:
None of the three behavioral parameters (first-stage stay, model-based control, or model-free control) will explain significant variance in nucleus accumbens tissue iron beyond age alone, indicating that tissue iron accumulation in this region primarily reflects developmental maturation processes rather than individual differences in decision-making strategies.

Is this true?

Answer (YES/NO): YES